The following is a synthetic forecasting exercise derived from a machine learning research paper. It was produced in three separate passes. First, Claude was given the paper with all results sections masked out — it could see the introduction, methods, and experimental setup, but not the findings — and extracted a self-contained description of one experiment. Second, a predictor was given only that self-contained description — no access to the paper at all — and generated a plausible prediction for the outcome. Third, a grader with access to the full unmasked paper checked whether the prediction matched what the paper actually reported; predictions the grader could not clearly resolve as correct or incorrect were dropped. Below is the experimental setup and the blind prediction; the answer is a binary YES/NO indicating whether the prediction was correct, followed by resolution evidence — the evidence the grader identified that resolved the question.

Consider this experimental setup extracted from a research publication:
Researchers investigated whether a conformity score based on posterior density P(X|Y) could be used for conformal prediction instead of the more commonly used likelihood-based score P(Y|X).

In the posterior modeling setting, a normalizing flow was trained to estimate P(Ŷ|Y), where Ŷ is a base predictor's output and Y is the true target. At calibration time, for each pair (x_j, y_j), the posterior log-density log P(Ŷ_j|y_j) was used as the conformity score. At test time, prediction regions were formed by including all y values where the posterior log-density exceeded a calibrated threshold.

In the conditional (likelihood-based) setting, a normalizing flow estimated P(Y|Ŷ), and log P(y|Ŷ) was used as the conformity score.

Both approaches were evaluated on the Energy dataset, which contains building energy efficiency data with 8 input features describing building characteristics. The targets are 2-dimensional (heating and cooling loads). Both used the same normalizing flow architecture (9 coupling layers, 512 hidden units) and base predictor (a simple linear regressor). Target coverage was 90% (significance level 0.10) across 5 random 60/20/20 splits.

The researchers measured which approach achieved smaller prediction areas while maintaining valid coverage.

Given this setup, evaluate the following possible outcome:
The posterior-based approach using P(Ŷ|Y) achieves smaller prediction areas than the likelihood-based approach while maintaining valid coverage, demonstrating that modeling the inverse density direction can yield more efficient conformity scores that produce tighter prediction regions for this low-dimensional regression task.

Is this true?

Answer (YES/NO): NO